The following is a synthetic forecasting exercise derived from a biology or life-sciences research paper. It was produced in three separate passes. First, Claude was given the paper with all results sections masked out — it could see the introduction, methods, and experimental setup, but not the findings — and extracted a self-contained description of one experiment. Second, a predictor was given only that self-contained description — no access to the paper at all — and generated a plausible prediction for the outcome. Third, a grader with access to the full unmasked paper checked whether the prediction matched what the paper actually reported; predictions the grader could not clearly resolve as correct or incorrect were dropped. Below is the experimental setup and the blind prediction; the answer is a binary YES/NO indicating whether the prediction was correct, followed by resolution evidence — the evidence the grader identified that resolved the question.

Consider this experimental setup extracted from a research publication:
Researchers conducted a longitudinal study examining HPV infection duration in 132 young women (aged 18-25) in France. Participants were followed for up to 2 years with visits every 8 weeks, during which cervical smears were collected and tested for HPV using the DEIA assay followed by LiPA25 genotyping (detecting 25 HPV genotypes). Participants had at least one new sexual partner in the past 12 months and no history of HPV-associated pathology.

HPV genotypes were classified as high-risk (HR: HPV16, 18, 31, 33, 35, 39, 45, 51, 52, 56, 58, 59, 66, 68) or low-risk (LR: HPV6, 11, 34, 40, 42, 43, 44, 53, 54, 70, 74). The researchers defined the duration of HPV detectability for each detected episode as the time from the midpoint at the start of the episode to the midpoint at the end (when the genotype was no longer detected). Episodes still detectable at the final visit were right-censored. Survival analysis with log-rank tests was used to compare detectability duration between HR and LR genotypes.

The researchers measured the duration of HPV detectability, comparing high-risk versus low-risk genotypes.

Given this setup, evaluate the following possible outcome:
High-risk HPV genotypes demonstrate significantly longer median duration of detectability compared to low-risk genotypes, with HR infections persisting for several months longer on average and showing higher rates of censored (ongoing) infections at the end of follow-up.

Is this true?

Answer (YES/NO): NO